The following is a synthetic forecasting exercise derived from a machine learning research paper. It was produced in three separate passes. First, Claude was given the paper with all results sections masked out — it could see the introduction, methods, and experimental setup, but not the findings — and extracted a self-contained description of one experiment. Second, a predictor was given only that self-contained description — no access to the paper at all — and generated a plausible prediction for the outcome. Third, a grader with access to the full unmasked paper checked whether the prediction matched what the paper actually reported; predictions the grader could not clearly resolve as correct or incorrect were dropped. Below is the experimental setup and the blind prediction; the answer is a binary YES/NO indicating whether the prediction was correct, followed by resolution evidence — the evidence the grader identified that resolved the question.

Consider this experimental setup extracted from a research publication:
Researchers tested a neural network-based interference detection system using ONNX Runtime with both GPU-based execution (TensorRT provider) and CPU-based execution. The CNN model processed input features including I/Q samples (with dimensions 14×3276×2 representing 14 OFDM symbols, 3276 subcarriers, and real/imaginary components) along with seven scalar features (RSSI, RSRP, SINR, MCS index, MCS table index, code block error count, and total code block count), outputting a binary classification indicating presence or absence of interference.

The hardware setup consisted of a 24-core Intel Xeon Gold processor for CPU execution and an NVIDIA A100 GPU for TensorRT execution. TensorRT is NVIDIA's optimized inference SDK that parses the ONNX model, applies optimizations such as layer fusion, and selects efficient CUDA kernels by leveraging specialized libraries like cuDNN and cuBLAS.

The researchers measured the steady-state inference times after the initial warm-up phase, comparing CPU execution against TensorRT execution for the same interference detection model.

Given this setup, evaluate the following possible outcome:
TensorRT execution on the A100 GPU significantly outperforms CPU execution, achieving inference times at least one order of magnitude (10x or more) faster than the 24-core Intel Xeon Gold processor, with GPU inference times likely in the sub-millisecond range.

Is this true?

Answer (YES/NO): YES